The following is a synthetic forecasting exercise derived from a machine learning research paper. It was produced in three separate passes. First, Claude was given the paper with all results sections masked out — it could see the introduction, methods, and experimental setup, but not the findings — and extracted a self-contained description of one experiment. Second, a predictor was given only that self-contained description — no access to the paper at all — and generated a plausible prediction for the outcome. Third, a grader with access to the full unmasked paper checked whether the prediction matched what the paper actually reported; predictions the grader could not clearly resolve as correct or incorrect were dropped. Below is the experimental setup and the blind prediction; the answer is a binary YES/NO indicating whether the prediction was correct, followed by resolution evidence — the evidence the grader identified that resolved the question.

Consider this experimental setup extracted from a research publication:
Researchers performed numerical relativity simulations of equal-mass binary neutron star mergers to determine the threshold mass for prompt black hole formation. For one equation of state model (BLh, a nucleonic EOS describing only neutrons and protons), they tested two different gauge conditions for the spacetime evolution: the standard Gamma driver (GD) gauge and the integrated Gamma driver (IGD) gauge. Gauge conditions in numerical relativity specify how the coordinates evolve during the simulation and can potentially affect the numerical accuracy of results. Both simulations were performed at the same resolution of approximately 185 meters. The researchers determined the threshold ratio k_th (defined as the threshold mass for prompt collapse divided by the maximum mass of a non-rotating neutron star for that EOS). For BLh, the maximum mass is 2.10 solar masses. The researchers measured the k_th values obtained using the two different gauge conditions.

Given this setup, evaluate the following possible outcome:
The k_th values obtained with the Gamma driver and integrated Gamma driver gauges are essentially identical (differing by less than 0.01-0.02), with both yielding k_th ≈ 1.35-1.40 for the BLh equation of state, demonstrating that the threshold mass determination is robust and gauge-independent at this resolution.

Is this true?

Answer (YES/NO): YES